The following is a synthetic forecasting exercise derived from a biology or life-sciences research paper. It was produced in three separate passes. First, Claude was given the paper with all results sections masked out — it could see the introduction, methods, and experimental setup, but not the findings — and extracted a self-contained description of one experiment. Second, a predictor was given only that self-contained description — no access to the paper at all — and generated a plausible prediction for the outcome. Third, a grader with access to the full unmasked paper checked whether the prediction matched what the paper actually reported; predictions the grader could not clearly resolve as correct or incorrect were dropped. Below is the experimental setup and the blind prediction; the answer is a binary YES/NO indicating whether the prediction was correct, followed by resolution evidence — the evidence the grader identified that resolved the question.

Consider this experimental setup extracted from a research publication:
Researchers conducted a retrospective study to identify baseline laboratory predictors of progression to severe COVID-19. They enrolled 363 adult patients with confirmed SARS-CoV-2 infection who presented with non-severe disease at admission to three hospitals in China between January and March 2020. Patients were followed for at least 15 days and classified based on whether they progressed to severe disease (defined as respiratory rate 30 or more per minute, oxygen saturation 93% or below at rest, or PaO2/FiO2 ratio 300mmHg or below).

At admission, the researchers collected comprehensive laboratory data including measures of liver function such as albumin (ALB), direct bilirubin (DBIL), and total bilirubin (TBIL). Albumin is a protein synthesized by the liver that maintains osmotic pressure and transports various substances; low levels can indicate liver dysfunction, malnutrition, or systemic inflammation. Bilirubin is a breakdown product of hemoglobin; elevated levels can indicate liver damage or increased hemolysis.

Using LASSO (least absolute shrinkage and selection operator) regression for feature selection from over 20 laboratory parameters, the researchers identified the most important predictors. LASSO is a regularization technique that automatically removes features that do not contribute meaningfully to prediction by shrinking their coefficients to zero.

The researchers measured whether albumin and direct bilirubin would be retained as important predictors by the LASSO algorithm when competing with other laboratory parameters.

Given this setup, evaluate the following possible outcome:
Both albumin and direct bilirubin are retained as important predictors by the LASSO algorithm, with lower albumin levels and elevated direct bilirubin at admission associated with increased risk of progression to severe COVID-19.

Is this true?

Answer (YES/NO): YES